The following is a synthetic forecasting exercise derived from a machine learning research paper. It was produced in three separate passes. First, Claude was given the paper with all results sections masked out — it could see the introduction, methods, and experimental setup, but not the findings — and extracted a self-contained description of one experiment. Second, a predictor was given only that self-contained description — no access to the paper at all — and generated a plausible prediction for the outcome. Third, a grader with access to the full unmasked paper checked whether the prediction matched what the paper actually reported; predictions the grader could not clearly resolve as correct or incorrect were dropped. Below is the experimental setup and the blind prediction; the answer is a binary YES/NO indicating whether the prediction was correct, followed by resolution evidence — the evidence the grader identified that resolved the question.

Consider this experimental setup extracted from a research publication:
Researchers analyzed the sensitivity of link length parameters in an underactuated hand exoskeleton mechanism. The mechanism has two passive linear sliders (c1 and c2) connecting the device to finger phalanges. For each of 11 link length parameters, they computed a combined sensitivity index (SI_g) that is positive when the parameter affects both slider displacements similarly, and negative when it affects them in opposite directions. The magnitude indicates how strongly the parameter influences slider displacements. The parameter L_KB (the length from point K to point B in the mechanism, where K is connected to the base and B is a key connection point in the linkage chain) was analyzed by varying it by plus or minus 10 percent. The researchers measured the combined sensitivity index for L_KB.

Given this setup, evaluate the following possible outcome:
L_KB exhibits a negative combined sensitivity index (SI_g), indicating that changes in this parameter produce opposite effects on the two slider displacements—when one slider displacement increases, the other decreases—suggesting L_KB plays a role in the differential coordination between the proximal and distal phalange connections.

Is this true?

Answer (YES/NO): YES